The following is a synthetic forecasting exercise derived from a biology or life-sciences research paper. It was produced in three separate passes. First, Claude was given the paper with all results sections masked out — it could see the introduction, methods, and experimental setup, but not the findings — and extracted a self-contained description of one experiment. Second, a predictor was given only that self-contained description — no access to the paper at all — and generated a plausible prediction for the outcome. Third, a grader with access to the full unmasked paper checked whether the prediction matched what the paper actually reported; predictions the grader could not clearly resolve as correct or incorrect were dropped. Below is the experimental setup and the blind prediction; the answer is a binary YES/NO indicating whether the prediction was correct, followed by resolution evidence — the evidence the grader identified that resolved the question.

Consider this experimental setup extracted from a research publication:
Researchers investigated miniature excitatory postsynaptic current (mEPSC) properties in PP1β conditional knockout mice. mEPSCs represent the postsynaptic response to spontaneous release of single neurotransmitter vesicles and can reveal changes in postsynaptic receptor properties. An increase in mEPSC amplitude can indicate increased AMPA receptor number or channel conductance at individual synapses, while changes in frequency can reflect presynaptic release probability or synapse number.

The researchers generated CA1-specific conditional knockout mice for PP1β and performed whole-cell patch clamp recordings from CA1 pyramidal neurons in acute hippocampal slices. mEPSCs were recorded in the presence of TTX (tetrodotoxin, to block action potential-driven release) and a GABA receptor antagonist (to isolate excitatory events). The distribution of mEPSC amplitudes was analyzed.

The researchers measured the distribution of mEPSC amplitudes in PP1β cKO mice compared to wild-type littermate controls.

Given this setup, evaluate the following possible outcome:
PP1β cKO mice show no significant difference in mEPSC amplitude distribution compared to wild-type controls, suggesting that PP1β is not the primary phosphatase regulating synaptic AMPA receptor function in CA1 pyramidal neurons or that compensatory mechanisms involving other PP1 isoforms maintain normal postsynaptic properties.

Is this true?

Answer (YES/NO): NO